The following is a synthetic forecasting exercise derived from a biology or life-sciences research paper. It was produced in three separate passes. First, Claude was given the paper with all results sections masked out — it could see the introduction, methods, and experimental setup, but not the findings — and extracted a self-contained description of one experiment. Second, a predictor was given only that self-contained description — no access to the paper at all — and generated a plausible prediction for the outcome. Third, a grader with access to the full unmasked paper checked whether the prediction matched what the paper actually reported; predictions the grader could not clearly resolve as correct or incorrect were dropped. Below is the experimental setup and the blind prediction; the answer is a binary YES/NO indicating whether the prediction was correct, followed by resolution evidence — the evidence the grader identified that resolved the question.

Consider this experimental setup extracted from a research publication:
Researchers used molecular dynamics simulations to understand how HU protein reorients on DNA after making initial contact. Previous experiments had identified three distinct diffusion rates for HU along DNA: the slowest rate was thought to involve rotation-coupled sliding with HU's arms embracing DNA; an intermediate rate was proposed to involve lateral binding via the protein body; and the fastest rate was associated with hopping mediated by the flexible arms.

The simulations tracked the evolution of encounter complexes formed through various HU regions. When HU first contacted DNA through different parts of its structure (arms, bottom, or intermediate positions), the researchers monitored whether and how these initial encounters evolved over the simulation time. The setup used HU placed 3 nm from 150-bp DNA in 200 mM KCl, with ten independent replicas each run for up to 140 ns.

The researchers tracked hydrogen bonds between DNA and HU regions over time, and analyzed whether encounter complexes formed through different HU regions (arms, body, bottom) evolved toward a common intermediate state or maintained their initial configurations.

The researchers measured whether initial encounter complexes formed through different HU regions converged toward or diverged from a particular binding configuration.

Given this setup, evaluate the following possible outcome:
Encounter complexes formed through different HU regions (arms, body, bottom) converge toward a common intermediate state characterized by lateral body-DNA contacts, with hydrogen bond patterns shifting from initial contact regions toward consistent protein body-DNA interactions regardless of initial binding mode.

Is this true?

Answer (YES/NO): YES